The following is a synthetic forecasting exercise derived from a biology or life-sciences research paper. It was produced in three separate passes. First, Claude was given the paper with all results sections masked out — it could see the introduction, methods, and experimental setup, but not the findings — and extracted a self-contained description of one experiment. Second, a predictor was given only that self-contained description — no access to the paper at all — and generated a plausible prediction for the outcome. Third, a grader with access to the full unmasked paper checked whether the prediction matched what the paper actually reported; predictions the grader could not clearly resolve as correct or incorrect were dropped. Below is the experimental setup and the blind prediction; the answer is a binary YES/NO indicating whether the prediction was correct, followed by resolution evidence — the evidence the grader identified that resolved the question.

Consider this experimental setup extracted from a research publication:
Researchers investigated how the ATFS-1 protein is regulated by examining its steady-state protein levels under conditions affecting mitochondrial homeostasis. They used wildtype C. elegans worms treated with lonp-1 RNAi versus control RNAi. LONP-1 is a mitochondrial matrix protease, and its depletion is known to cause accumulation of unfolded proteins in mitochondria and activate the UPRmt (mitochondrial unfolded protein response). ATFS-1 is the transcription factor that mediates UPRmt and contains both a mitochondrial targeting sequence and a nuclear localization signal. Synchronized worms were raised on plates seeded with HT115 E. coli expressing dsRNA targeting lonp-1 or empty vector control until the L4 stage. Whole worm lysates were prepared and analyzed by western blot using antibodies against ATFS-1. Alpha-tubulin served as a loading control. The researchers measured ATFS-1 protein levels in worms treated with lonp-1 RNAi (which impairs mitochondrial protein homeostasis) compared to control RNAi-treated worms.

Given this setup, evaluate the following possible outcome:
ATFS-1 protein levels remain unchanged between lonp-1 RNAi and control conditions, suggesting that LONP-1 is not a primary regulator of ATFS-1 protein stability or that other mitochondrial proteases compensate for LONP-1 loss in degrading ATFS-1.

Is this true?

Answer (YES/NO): NO